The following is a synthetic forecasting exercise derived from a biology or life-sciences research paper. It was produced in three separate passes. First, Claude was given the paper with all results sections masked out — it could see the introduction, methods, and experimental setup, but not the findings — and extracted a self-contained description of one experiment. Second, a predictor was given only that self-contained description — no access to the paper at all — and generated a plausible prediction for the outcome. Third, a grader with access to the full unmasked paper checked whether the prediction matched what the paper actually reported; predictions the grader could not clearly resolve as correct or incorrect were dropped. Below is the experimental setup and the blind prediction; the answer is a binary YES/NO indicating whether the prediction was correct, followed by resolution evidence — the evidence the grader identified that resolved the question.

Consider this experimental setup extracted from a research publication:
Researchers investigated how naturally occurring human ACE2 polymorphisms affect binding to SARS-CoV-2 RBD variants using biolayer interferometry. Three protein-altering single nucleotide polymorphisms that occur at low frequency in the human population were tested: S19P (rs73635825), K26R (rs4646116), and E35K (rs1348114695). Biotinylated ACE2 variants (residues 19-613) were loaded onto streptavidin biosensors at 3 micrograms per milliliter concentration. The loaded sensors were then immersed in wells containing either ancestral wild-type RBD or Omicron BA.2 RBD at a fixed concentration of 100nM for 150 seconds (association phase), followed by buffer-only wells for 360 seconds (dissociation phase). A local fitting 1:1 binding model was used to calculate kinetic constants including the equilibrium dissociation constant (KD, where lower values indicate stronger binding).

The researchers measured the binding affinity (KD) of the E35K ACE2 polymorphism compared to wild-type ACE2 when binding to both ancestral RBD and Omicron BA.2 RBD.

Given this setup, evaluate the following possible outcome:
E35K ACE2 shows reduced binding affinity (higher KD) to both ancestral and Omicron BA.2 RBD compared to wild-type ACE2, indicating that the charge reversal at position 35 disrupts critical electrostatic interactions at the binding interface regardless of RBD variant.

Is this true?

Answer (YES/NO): YES